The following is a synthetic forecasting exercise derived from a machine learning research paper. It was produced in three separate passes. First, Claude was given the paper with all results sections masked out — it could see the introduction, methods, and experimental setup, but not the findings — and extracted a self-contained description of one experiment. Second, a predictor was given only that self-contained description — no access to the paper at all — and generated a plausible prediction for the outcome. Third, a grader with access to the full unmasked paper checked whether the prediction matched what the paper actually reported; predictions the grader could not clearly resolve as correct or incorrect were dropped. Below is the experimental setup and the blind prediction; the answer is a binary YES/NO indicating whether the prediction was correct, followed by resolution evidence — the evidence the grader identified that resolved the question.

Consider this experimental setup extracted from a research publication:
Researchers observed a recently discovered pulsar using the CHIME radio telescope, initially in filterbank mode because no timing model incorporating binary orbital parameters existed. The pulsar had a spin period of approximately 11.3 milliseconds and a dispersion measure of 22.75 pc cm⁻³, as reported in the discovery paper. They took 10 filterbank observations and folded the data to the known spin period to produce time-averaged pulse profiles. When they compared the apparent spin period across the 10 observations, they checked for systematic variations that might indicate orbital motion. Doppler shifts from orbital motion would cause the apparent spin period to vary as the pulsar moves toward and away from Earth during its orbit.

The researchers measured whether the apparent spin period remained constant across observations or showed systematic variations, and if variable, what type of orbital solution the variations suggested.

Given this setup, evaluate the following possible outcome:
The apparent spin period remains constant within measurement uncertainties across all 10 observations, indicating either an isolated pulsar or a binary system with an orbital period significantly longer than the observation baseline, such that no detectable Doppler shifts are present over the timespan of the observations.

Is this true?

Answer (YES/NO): NO